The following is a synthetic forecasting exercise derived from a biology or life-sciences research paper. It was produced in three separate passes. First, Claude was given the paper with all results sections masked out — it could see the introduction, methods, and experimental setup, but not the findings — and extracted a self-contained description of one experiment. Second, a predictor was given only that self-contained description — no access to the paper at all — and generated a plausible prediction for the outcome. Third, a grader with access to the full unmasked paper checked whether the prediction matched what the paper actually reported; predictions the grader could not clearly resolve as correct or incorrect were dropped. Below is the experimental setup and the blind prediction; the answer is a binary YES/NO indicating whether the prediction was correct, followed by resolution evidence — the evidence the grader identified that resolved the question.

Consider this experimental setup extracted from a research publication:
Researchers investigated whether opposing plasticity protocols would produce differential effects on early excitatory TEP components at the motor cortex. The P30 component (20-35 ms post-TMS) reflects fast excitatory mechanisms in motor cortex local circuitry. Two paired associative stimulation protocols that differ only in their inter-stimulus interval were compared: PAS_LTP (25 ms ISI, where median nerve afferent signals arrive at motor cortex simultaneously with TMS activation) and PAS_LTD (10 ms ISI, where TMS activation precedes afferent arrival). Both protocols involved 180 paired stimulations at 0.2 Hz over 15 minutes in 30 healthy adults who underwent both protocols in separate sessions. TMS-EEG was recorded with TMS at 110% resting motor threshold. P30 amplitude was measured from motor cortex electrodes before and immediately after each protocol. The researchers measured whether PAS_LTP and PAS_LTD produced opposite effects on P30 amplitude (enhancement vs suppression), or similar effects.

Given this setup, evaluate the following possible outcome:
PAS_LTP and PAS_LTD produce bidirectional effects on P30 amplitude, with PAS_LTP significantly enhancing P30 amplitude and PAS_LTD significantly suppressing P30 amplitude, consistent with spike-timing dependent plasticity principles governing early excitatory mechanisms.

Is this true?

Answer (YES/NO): NO